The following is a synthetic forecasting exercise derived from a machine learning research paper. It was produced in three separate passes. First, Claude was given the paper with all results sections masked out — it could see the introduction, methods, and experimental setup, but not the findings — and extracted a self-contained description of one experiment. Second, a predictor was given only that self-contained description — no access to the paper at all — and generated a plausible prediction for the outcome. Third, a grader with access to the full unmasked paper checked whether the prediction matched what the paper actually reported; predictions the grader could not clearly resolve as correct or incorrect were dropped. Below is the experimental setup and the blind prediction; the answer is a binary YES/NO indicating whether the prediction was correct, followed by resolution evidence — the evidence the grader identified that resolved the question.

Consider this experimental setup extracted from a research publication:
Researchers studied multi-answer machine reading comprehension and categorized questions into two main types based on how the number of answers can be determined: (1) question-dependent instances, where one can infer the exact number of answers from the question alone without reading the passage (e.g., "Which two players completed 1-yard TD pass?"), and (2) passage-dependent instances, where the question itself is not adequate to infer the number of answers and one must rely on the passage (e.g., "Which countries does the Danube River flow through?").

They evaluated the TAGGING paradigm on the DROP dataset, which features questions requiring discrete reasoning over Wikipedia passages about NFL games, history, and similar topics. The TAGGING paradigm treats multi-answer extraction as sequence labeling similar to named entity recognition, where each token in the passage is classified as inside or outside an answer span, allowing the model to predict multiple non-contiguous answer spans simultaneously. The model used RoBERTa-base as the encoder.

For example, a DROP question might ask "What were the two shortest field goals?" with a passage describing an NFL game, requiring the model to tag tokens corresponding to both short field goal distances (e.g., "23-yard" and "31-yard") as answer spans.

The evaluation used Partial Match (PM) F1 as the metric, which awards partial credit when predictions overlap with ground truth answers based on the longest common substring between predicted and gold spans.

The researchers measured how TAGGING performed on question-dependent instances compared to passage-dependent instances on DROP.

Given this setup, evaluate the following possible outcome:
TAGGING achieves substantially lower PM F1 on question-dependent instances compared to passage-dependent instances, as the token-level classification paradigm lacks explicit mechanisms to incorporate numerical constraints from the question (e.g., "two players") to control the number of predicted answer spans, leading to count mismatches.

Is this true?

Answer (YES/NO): NO